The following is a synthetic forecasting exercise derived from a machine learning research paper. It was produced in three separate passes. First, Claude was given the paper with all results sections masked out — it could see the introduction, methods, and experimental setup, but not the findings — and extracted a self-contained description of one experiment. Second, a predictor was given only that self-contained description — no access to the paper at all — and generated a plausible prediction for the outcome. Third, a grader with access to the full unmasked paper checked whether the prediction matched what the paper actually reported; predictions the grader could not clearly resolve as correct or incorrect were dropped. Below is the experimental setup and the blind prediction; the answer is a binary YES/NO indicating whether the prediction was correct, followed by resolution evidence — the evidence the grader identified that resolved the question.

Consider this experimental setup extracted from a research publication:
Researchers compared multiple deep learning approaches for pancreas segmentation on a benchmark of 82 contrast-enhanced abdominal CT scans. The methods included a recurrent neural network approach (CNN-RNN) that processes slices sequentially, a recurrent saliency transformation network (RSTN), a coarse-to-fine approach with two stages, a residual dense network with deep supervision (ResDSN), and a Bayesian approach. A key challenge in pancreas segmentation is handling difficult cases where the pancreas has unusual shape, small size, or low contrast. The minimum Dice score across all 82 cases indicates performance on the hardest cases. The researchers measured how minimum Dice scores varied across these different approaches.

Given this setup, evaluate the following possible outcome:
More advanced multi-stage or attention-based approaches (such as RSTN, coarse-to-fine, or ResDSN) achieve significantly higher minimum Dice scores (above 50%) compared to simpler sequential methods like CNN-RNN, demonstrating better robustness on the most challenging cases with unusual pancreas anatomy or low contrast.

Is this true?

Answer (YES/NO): NO